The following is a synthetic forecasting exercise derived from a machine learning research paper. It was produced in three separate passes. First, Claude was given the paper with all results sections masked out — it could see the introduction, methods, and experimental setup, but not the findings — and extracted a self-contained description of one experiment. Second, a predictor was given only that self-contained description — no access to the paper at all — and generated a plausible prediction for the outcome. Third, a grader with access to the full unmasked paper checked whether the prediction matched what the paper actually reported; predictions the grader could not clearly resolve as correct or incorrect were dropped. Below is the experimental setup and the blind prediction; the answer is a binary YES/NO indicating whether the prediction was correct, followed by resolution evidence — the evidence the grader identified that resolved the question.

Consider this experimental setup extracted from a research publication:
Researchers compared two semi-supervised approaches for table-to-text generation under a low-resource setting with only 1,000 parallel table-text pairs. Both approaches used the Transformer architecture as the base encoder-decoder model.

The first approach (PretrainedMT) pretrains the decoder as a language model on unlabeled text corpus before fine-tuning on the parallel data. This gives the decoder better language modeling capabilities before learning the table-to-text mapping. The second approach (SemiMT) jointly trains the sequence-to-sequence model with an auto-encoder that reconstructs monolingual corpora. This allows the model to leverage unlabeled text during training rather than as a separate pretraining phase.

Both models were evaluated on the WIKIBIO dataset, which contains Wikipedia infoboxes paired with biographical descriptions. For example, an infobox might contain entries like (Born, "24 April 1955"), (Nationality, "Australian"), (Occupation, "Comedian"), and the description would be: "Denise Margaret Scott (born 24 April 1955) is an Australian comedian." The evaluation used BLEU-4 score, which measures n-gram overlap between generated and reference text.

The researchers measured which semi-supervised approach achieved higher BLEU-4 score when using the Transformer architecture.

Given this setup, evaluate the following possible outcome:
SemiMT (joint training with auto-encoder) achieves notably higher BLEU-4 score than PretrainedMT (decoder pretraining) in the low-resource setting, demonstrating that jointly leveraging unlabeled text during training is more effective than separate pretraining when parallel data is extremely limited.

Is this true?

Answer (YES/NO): YES